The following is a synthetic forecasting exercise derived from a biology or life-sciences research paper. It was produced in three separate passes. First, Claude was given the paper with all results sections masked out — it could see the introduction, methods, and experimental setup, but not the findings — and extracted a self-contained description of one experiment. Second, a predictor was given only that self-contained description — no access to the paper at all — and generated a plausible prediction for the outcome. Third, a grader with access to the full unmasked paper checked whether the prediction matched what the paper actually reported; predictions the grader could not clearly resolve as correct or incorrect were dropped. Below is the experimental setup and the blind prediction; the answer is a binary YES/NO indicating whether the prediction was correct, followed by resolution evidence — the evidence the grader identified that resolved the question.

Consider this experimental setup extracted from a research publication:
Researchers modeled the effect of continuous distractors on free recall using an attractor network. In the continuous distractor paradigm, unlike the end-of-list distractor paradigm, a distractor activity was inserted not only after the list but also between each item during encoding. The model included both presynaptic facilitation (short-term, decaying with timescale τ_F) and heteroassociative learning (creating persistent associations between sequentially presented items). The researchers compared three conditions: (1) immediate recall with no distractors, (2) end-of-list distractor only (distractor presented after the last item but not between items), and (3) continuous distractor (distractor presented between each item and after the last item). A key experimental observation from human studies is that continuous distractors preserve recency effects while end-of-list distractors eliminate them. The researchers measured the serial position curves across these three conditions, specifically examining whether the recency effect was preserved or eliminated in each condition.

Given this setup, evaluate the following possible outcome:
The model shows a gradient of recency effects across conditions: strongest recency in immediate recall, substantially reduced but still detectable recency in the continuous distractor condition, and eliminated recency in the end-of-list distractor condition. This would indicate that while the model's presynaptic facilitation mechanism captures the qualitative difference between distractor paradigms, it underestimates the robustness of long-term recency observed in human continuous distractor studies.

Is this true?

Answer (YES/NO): NO